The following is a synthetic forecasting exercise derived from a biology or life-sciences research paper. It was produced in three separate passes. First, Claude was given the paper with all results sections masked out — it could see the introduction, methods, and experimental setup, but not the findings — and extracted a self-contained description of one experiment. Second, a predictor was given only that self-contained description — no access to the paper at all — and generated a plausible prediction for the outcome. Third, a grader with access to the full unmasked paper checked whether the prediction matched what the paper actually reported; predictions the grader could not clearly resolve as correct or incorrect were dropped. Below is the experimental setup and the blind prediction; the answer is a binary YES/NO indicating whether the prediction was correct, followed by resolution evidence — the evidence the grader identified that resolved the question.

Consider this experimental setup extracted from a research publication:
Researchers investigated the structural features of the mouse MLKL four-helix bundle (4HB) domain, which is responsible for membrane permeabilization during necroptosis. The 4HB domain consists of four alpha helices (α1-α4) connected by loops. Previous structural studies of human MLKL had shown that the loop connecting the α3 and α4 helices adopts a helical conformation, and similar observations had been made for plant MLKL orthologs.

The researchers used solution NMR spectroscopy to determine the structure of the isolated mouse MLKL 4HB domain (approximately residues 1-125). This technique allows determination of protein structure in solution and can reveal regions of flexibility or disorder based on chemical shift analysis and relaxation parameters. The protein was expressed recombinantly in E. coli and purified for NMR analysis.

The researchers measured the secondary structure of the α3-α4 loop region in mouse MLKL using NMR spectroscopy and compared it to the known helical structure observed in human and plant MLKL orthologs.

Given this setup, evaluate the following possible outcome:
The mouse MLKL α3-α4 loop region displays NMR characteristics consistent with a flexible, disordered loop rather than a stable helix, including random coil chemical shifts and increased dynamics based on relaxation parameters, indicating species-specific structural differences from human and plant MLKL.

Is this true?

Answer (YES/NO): YES